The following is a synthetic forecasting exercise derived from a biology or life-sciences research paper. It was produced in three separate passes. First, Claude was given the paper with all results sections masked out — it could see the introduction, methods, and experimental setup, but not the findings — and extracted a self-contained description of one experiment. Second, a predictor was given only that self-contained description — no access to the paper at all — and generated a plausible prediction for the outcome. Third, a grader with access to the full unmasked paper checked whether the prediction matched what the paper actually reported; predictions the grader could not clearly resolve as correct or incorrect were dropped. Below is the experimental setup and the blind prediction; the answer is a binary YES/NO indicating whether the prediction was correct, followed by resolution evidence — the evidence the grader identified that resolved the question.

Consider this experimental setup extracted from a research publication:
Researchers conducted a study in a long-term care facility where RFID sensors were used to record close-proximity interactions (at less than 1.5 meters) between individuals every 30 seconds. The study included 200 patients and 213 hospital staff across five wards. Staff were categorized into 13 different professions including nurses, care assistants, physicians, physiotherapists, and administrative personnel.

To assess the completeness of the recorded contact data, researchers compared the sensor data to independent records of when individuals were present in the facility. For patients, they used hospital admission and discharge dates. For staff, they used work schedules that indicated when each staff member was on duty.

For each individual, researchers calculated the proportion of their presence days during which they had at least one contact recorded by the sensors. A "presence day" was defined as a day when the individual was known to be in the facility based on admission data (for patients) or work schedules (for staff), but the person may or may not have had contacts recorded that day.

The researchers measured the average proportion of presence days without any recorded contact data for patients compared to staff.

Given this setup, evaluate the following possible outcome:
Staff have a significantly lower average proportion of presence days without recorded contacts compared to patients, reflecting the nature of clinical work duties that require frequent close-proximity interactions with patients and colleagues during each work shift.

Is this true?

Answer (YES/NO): NO